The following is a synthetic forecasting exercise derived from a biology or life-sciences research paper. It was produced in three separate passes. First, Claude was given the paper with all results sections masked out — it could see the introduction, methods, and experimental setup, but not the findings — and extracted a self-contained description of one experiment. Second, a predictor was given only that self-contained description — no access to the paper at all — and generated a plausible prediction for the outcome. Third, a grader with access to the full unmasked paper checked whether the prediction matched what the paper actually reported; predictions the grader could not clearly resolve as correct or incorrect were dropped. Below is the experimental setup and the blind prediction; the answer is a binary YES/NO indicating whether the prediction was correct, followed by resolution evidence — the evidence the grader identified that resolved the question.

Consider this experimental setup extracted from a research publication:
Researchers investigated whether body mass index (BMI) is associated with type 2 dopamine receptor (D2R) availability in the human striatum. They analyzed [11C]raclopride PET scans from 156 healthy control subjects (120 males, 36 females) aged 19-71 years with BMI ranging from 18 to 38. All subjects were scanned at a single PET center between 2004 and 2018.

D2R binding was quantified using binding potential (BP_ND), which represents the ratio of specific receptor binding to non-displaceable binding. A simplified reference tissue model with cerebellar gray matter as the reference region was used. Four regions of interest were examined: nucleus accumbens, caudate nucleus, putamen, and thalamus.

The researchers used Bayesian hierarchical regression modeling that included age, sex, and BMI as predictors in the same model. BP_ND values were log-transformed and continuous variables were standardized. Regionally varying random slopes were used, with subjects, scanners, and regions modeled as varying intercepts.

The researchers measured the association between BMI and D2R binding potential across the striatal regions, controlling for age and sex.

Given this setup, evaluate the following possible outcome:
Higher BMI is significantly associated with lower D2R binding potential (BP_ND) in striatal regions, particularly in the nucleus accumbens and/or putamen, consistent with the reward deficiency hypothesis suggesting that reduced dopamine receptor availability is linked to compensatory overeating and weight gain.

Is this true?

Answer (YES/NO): NO